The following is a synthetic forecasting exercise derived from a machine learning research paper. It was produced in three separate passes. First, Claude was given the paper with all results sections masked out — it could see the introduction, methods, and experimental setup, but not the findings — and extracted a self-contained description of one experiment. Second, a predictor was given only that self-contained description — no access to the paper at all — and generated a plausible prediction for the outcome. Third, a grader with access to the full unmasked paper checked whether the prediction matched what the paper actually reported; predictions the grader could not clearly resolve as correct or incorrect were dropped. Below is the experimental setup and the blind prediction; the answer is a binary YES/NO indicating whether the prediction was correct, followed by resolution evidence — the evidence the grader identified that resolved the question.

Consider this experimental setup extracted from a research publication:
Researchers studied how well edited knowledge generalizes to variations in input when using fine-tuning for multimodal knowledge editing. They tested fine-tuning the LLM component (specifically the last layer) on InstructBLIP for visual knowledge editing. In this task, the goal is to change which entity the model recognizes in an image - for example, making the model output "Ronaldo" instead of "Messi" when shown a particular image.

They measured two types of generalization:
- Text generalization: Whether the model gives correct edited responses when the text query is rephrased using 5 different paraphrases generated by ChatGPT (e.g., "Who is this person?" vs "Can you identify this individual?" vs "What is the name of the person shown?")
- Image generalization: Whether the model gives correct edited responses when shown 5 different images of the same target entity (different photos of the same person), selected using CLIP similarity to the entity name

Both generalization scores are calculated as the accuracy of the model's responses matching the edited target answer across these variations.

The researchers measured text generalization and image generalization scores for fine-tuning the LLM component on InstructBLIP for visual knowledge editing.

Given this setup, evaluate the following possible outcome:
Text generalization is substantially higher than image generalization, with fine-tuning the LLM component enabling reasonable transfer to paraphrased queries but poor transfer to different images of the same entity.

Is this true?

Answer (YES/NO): NO